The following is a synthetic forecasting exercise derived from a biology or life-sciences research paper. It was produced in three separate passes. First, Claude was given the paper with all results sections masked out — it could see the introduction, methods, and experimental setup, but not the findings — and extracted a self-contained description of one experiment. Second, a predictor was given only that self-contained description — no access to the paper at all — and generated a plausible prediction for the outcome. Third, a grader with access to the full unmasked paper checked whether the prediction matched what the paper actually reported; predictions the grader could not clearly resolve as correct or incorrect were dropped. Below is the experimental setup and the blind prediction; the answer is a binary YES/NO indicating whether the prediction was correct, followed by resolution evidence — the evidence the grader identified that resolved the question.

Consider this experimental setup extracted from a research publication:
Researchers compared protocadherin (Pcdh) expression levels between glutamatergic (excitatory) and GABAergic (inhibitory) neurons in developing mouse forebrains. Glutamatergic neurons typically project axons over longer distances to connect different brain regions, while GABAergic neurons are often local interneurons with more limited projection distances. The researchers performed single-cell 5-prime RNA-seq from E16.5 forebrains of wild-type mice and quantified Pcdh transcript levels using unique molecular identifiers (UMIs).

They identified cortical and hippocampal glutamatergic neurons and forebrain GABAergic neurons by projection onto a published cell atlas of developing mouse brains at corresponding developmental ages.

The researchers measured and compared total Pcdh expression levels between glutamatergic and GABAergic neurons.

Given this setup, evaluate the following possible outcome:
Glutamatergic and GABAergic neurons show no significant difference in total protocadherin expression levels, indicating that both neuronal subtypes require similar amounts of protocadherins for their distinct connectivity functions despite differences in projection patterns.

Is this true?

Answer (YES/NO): NO